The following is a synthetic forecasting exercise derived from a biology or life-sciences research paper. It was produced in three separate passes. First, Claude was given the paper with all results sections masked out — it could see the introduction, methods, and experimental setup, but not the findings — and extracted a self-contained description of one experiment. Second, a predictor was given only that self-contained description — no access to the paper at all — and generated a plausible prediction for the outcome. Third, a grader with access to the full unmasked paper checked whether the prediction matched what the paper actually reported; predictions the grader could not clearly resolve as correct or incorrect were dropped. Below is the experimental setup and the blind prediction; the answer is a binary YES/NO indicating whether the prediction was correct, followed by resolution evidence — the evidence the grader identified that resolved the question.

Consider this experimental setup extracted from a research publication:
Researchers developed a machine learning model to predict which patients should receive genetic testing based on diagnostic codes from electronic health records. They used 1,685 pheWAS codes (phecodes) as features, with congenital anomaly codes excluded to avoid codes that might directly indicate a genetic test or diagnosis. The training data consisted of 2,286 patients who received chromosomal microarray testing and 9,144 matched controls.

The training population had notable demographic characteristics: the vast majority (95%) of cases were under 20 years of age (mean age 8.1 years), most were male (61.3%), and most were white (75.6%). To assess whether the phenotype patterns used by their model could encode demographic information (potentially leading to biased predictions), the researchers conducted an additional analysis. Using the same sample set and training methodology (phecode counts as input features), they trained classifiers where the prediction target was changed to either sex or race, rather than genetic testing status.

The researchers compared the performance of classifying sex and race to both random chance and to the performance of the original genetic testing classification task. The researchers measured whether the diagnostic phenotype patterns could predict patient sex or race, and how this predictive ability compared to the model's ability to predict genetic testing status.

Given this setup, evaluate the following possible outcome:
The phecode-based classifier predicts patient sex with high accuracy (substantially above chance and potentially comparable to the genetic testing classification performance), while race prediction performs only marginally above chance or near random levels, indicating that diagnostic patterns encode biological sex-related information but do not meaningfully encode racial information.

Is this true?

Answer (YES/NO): NO